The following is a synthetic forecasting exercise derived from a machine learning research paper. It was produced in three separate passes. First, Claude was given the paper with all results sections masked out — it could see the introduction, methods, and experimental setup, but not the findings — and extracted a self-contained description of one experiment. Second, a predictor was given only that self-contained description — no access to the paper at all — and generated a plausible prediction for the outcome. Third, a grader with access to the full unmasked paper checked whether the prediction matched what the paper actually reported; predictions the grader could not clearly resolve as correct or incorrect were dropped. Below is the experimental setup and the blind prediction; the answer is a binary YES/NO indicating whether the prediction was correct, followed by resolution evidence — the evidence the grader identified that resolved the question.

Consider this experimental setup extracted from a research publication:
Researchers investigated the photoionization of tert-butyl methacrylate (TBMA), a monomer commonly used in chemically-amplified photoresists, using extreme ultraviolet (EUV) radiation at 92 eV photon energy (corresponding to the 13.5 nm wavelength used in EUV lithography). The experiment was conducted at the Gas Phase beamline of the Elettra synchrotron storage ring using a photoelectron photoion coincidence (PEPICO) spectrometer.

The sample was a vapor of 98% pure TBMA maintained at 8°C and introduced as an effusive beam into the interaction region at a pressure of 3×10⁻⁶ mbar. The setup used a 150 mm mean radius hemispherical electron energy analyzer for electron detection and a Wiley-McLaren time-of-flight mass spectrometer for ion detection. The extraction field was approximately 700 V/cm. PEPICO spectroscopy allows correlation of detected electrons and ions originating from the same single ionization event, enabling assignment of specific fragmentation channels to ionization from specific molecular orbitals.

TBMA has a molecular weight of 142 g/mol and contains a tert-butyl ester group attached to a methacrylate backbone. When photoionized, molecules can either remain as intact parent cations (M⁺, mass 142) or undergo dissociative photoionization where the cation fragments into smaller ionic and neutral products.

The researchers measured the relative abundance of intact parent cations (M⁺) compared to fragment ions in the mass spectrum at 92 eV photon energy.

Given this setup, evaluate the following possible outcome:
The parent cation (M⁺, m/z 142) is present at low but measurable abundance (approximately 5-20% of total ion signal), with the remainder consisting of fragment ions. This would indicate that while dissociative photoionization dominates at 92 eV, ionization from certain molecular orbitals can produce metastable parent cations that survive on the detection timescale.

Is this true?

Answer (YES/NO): NO